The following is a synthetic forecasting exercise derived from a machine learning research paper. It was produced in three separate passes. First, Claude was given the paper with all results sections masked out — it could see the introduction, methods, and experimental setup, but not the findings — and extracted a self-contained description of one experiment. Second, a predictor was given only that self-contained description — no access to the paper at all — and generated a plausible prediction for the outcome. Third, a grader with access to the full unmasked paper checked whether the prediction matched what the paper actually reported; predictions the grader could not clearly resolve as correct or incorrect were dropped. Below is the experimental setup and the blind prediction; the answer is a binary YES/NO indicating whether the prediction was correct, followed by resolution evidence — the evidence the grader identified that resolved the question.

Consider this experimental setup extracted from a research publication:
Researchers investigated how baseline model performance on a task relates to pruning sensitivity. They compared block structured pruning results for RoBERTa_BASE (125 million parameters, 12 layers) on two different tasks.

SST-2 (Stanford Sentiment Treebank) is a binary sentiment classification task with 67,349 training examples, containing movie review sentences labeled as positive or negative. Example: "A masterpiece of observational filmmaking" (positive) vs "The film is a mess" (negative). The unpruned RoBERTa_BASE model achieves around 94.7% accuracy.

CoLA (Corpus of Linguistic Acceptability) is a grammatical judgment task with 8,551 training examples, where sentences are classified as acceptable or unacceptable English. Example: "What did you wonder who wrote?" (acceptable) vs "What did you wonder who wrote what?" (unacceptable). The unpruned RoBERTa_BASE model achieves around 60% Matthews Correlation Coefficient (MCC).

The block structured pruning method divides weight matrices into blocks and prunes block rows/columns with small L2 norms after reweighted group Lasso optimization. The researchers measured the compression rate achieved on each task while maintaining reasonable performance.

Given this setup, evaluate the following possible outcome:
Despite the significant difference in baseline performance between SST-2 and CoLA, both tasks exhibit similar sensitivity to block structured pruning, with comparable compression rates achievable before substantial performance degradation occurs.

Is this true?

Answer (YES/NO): NO